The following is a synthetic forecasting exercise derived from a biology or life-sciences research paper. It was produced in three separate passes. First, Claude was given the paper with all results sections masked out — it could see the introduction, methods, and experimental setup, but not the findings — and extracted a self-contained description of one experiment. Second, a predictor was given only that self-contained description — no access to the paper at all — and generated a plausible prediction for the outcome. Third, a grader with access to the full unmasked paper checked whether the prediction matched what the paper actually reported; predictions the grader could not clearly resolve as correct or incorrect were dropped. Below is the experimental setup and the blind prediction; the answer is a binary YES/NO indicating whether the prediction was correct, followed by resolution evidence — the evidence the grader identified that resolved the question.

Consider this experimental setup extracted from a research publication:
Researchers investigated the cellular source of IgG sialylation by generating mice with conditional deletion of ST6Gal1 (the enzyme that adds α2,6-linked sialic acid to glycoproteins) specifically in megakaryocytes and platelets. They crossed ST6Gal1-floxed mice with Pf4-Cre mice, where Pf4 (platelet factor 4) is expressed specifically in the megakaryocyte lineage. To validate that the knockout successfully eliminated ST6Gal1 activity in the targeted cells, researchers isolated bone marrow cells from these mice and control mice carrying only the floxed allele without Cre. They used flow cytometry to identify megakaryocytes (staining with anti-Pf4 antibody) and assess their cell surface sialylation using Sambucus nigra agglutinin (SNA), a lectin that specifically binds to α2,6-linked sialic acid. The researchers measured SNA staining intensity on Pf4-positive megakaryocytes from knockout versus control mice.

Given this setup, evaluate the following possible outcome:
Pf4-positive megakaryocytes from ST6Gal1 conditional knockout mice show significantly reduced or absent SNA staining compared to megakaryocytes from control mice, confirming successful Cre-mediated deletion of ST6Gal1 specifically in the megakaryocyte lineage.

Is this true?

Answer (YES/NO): YES